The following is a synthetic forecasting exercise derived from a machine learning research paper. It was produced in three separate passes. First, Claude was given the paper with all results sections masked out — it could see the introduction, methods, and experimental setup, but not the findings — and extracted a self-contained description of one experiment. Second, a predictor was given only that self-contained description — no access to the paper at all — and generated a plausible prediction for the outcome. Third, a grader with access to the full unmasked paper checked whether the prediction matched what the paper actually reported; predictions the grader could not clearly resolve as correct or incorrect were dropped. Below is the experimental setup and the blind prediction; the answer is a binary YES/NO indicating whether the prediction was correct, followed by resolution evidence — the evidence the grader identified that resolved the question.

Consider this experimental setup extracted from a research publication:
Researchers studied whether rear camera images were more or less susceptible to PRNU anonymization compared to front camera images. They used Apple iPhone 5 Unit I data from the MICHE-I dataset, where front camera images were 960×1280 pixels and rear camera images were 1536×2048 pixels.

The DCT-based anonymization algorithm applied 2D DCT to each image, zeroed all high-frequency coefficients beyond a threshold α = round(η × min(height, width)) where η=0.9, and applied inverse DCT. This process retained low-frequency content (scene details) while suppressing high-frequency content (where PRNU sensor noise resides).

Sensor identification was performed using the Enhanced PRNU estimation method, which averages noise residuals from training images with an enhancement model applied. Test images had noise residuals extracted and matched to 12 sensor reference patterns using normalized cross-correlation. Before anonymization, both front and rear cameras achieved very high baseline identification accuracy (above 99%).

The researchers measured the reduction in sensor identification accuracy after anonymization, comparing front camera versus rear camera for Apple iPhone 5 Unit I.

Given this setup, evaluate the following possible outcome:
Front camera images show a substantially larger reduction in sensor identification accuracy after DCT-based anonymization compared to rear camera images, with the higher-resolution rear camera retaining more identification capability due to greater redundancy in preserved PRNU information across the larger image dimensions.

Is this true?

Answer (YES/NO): NO